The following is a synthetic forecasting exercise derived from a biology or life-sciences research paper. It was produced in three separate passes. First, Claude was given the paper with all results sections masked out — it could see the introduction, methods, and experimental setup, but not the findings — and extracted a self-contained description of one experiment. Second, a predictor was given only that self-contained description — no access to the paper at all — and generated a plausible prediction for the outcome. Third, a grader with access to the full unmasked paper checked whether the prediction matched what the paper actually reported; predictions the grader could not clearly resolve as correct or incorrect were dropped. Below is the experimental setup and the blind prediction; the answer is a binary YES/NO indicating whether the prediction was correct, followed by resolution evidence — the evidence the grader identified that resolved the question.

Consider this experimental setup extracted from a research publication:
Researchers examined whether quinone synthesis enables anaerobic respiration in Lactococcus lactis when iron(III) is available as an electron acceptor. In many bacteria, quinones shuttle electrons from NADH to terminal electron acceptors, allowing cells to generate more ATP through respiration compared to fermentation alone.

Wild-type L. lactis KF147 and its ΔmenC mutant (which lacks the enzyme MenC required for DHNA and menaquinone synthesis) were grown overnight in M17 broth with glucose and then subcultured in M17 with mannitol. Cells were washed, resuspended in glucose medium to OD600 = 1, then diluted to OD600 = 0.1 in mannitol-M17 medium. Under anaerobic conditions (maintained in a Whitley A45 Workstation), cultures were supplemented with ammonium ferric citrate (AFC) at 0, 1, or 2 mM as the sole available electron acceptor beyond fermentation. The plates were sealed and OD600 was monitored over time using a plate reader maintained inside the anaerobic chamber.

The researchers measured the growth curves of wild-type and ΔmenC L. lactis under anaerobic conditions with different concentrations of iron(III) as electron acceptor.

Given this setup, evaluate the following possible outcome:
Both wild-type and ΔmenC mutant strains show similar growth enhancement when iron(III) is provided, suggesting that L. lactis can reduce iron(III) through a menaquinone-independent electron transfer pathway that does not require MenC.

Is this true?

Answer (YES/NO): NO